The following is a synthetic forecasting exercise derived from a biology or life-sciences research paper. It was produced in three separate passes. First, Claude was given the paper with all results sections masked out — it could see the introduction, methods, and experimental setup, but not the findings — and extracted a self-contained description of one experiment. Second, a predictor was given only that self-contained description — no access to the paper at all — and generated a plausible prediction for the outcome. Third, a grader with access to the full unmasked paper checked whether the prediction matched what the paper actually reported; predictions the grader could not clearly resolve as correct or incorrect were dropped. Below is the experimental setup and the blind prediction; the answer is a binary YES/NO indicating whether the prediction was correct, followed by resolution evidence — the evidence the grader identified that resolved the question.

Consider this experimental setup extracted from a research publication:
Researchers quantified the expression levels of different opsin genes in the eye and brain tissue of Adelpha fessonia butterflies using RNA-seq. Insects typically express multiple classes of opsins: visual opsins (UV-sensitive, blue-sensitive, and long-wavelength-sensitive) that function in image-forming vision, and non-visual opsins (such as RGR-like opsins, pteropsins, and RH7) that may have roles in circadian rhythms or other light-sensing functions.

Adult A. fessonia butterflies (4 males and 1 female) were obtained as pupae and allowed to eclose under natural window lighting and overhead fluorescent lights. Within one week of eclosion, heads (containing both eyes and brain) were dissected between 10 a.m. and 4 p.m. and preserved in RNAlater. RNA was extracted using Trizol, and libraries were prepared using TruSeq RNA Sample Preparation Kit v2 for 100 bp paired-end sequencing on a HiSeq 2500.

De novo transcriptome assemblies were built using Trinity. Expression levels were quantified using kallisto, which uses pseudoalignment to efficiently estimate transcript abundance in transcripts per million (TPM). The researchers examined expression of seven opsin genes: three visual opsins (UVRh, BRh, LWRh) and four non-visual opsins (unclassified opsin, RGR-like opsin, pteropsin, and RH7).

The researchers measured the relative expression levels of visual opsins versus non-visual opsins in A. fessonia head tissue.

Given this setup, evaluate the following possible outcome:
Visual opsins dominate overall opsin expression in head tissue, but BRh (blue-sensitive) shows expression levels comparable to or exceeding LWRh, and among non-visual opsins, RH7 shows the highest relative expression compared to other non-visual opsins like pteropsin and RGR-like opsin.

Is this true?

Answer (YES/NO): NO